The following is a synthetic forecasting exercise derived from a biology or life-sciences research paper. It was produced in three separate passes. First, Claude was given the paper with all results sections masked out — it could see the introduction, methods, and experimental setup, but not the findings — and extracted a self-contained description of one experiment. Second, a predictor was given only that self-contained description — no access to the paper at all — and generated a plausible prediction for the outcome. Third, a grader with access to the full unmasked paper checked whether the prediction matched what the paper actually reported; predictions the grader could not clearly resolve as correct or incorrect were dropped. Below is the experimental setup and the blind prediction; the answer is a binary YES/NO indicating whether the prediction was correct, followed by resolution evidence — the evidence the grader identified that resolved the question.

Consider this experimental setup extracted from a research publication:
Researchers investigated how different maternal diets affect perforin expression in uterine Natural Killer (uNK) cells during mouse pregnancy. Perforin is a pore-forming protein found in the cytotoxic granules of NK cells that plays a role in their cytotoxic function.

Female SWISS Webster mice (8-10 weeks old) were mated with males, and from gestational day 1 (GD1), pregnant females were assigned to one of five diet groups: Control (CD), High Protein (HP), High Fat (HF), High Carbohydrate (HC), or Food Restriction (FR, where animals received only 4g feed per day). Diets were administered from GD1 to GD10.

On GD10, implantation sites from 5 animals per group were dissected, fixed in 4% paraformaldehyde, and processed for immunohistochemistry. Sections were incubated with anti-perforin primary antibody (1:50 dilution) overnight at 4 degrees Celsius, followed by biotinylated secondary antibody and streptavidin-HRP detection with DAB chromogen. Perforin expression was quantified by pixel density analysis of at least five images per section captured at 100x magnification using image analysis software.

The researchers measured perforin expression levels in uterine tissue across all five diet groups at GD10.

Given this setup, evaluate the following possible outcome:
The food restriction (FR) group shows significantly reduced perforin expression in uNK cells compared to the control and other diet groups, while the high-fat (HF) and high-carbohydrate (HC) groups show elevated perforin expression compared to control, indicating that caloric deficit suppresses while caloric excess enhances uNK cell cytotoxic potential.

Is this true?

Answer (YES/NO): NO